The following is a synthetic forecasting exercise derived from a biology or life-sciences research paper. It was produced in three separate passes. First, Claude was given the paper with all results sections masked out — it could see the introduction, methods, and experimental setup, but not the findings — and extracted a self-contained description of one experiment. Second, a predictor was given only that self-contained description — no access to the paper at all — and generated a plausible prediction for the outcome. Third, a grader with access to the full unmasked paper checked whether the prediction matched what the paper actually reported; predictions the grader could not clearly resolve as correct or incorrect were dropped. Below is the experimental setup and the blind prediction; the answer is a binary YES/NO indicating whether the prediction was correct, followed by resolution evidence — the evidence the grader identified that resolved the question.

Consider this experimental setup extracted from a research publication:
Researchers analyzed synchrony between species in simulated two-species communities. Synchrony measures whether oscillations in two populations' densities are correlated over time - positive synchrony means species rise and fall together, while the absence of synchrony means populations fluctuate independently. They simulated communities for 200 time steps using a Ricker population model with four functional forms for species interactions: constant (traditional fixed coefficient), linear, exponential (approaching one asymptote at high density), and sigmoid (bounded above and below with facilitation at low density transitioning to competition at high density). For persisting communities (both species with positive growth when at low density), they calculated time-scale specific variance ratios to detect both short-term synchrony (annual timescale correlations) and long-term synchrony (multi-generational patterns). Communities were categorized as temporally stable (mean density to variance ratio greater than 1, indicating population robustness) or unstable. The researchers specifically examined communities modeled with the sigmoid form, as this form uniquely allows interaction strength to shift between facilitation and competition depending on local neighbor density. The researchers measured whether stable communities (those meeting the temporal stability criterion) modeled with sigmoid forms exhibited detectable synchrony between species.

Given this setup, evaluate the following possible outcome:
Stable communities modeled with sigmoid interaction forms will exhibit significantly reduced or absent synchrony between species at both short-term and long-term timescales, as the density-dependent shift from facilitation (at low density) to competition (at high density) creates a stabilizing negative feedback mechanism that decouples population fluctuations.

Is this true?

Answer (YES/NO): NO